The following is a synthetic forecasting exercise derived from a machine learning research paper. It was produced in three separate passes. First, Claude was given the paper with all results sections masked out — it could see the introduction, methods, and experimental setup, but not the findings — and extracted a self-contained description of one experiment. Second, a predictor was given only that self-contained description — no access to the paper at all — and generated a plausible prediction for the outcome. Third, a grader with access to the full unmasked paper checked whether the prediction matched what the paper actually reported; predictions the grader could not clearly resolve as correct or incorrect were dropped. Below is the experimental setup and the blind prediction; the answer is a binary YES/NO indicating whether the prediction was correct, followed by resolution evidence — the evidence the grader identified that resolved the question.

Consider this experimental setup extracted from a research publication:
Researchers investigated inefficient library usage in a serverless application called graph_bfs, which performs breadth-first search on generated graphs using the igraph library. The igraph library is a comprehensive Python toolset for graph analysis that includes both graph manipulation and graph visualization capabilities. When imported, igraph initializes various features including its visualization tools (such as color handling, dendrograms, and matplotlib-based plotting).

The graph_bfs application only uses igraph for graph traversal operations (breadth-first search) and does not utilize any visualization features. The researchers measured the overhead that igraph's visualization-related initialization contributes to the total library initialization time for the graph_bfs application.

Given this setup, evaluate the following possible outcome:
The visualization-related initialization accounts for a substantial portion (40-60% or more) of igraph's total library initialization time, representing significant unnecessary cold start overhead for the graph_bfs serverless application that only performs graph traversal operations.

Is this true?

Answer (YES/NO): NO